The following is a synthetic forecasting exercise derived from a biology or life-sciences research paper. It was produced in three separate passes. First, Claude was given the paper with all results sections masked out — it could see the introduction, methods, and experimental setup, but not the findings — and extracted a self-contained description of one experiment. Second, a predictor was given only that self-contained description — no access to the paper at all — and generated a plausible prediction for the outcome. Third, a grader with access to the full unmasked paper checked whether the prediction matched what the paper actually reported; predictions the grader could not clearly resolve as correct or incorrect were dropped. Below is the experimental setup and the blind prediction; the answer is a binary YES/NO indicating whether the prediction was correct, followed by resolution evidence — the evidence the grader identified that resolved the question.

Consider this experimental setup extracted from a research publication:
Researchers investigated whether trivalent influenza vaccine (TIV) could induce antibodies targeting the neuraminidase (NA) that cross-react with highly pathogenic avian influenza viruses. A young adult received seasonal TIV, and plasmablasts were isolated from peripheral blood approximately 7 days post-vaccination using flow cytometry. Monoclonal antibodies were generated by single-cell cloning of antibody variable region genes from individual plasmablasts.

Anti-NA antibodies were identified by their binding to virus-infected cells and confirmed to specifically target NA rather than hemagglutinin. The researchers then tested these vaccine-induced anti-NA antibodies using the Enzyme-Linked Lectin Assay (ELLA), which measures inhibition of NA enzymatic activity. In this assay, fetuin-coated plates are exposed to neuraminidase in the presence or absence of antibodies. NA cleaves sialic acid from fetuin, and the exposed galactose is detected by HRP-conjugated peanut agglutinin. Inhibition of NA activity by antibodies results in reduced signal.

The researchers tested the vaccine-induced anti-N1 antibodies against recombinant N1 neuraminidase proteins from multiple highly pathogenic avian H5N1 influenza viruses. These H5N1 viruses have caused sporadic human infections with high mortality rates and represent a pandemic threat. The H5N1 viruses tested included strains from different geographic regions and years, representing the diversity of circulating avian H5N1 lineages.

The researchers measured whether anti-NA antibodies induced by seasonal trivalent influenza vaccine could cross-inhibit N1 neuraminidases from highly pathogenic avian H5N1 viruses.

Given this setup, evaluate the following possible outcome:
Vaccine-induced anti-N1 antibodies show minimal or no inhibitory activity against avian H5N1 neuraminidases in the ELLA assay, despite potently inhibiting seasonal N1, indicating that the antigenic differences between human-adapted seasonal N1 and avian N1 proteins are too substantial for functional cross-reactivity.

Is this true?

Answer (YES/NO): NO